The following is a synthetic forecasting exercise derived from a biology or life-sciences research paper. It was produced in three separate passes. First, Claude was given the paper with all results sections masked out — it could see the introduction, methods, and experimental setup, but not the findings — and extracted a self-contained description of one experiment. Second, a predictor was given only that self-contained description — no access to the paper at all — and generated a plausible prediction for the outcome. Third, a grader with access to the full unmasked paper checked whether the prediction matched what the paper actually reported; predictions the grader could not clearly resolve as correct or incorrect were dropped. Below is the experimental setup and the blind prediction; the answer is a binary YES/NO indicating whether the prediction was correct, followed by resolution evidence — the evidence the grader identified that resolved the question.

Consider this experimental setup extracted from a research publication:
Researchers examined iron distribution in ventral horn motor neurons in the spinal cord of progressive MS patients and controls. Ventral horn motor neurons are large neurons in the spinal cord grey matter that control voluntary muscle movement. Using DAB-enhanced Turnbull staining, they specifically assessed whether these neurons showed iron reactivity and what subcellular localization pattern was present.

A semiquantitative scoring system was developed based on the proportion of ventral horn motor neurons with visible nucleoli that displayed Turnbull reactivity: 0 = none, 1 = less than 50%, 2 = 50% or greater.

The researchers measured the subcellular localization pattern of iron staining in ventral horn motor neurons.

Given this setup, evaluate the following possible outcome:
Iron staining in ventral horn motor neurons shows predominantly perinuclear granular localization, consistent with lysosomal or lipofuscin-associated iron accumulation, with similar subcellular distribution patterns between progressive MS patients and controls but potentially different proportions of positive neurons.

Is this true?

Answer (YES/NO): NO